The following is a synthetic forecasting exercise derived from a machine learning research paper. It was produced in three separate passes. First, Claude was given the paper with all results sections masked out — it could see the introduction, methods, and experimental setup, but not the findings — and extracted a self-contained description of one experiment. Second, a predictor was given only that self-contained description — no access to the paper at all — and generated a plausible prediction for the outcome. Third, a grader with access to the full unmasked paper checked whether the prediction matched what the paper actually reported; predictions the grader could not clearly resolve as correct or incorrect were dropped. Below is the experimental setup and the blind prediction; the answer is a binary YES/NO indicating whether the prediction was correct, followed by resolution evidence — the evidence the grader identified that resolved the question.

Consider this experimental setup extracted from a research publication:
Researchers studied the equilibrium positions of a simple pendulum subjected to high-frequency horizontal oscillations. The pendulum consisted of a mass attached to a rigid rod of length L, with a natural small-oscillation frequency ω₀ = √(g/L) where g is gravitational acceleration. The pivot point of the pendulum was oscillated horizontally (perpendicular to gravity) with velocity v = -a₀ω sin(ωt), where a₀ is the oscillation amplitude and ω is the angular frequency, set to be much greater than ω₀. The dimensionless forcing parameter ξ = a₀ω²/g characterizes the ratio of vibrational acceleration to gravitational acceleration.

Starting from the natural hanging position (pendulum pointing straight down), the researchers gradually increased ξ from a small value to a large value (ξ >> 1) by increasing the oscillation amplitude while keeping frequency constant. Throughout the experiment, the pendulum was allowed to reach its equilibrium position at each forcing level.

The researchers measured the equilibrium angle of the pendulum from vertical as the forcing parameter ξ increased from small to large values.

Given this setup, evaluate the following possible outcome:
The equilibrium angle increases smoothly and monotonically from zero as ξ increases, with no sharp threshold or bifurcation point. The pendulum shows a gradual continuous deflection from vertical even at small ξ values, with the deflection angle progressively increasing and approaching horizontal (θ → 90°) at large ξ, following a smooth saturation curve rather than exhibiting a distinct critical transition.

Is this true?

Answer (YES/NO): NO